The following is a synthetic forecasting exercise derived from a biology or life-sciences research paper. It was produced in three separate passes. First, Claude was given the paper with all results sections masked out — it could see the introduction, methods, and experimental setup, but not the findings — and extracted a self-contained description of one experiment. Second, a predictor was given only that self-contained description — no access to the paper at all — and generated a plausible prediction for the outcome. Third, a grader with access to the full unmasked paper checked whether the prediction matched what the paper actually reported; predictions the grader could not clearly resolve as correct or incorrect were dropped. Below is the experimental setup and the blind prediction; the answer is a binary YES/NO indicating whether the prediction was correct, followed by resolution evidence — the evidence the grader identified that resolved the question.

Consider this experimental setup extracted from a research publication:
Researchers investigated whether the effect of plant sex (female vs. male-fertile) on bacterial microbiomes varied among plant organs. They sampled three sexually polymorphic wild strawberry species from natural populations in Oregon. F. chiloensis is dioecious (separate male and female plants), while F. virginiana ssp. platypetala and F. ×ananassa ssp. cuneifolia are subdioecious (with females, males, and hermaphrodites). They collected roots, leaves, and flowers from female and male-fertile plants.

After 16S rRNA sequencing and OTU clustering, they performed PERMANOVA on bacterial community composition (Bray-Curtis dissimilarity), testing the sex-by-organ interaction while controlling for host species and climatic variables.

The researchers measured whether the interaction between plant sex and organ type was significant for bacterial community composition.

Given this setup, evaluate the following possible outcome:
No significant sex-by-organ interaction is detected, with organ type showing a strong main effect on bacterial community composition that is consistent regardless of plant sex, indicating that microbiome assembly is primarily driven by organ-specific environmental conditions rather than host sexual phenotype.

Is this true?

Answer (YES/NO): YES